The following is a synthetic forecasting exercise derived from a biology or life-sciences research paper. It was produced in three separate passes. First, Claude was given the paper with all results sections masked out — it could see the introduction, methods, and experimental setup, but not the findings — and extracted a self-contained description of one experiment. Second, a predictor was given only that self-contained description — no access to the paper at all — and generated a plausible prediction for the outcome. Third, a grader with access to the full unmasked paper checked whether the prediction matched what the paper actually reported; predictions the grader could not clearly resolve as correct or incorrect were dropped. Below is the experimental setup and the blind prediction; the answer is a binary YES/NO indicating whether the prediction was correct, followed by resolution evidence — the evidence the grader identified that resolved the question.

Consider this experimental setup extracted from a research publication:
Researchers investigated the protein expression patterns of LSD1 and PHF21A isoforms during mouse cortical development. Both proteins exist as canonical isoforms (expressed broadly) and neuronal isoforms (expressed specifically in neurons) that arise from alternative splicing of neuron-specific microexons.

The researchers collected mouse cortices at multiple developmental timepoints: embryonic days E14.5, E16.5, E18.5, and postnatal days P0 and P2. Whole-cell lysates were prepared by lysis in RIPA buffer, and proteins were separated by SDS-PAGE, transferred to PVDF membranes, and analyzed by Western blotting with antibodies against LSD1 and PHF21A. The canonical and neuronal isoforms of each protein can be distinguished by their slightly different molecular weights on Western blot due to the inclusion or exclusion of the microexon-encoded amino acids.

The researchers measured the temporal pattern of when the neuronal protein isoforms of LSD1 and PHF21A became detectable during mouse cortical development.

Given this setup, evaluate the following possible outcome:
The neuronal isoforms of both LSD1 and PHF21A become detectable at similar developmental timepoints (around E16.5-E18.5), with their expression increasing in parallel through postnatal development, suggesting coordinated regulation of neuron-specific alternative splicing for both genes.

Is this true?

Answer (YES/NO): NO